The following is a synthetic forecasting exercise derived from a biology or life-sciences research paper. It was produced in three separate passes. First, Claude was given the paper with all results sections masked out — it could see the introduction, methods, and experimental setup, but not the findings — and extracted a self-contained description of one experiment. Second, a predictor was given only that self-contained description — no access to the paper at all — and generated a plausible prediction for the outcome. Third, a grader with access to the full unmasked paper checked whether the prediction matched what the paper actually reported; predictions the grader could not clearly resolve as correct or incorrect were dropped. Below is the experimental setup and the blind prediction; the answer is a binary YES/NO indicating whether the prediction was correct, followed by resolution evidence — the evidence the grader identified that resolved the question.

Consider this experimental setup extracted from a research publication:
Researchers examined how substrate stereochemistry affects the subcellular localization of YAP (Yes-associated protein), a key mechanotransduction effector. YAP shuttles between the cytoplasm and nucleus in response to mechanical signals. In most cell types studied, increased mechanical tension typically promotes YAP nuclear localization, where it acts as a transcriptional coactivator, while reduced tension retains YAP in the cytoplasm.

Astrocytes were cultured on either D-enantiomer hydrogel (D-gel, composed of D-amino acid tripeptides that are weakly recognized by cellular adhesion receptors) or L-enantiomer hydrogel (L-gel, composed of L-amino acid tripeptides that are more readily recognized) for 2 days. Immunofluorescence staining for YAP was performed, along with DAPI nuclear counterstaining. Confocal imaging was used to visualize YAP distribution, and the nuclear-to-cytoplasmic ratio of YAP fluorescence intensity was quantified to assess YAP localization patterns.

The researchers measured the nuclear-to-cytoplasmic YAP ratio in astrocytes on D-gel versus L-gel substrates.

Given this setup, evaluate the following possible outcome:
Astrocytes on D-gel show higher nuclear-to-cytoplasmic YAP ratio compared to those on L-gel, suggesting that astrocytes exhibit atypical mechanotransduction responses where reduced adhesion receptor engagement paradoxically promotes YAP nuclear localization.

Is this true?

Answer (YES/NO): YES